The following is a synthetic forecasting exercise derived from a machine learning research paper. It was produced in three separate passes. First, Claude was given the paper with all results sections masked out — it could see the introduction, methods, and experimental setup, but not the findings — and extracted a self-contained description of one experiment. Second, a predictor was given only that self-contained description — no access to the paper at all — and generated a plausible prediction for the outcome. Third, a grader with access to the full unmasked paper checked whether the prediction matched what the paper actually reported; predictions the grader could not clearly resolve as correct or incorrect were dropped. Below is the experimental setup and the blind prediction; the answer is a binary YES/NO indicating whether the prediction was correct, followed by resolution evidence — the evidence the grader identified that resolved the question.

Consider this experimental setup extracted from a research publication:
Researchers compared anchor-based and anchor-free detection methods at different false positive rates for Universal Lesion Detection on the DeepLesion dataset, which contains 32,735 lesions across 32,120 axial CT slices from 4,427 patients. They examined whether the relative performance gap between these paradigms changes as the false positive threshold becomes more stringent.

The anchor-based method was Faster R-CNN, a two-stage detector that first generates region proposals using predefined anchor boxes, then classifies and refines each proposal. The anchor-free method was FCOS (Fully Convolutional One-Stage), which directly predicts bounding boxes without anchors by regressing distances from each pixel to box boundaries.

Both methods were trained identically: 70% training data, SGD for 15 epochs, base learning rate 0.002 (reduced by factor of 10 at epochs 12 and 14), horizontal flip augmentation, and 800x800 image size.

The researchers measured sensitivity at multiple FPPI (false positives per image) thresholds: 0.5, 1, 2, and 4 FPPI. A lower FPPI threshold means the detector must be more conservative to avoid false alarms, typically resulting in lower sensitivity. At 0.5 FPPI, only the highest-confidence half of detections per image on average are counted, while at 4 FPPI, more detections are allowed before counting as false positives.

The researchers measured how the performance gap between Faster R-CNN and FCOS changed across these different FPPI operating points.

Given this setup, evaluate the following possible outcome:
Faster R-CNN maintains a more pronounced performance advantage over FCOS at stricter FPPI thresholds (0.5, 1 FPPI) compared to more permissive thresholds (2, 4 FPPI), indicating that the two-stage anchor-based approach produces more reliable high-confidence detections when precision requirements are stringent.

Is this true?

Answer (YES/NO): YES